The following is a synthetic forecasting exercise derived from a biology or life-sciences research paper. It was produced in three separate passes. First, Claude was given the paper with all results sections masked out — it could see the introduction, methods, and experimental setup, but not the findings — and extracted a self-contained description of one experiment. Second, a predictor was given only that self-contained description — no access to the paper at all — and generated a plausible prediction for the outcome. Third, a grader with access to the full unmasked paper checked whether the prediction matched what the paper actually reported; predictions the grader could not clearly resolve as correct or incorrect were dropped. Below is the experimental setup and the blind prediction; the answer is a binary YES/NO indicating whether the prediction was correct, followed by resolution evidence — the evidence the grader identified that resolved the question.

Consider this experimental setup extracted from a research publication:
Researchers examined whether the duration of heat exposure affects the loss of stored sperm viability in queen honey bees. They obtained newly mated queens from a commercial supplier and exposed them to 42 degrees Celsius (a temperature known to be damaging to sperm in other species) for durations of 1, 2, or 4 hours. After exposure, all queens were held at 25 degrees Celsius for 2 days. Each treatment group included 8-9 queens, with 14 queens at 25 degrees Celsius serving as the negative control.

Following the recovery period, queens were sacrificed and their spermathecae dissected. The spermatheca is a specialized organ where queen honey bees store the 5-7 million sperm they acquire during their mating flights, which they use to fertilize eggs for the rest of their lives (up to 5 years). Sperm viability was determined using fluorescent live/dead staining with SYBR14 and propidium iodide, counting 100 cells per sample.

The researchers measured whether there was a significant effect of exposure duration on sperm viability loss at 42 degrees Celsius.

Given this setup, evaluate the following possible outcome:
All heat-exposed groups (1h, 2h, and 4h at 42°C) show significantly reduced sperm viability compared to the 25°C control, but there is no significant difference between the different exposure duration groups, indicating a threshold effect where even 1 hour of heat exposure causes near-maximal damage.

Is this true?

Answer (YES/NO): NO